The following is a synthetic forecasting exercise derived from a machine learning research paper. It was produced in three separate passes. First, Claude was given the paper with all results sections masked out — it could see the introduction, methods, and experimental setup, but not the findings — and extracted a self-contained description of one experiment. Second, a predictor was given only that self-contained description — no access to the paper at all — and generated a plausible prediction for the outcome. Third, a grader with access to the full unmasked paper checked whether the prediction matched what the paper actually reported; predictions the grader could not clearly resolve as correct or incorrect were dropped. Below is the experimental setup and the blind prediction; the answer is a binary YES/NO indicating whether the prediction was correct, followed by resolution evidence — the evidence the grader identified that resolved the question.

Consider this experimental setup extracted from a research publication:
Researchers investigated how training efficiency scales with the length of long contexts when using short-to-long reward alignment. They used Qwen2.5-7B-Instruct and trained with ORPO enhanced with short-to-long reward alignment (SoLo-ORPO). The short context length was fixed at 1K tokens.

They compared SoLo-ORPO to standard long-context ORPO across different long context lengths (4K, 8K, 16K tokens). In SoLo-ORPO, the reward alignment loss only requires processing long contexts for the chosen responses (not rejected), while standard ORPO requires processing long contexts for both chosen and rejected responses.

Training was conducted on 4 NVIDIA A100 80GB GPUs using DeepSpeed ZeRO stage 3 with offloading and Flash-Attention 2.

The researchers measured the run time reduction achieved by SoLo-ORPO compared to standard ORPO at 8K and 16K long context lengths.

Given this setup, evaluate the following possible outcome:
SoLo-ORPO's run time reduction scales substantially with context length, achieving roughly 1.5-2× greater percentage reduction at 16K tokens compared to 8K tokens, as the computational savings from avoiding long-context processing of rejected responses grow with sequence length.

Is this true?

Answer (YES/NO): NO